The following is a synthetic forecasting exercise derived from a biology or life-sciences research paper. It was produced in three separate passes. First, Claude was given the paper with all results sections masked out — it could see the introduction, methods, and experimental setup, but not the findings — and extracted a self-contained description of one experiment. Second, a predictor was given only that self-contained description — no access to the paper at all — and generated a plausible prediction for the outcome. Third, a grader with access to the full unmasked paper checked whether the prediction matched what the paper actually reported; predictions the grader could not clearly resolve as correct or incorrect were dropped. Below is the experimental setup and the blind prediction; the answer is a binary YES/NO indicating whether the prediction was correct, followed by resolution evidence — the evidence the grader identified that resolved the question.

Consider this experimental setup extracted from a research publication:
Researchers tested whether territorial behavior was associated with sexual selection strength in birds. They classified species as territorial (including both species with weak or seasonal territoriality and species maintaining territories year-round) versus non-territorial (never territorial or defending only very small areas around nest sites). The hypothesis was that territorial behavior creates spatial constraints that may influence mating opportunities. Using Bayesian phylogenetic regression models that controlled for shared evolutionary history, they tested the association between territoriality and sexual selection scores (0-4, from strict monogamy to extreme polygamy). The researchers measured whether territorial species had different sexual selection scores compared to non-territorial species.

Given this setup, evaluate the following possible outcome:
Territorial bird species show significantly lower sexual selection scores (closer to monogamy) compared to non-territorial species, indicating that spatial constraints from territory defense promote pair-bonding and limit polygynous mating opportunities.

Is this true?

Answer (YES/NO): YES